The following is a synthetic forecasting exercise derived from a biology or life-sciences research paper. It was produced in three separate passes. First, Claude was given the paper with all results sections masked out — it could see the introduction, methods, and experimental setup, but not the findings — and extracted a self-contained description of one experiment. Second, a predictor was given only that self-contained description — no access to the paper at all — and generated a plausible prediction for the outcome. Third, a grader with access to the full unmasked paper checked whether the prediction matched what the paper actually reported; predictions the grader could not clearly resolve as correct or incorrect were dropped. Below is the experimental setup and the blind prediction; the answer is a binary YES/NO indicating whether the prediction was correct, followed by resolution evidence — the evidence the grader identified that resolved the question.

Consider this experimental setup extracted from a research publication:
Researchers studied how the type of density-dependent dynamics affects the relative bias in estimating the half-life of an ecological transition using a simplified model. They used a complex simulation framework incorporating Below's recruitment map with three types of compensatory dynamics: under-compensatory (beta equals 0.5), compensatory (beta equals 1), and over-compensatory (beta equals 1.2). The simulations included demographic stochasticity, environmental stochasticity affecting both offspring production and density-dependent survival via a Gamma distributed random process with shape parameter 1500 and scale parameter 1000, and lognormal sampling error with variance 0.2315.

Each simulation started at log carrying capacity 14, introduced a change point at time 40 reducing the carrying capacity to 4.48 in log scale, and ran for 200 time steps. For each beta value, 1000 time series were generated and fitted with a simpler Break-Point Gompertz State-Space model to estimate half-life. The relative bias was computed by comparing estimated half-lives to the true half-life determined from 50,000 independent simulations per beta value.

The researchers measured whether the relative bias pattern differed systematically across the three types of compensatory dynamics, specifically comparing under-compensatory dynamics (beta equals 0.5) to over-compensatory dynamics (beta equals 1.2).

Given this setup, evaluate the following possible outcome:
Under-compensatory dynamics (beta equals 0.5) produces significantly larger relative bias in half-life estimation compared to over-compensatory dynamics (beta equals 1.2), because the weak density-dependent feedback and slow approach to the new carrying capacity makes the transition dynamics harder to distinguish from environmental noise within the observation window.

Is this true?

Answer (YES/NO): NO